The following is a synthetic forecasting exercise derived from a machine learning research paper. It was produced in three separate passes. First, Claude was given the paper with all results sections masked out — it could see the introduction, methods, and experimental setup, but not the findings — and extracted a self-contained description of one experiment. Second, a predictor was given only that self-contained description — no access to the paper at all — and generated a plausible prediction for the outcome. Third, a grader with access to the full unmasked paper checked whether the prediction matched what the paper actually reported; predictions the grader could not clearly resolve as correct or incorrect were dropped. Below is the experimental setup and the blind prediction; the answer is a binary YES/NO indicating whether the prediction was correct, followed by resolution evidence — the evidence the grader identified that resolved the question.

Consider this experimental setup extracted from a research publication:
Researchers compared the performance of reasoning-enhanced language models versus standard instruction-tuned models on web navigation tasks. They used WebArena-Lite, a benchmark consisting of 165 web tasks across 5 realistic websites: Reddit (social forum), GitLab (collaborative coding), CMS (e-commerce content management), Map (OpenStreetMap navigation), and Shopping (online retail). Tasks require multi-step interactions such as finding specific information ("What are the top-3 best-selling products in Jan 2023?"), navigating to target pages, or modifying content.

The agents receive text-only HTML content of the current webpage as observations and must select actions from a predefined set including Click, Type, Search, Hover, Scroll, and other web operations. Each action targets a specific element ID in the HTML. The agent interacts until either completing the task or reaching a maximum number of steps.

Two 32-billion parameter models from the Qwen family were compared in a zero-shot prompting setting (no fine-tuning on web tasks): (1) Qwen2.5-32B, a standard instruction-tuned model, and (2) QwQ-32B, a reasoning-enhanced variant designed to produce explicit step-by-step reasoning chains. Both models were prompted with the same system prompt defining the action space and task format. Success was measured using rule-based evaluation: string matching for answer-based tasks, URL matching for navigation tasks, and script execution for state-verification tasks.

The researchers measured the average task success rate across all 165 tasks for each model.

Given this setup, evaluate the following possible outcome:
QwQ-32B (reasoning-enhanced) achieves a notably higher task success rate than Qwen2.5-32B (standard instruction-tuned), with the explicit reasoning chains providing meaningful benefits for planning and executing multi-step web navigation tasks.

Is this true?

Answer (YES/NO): YES